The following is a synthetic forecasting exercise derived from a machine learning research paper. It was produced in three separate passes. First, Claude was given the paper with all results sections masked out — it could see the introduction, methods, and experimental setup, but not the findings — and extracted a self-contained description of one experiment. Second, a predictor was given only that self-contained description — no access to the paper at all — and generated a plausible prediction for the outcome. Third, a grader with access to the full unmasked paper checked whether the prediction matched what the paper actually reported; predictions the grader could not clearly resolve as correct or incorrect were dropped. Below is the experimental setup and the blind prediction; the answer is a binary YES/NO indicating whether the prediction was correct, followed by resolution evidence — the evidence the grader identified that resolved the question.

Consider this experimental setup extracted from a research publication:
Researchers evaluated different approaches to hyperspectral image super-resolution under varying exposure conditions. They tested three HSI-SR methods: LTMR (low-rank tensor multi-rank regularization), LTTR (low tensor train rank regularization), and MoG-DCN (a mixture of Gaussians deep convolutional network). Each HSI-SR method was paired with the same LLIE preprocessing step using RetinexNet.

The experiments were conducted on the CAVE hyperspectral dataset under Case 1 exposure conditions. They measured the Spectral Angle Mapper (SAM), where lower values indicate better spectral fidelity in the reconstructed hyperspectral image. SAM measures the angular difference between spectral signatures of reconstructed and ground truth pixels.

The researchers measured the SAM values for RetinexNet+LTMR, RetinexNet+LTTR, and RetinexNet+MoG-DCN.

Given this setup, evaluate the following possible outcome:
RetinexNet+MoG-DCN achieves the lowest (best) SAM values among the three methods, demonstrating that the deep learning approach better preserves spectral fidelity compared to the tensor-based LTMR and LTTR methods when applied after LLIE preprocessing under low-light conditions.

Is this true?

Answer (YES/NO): YES